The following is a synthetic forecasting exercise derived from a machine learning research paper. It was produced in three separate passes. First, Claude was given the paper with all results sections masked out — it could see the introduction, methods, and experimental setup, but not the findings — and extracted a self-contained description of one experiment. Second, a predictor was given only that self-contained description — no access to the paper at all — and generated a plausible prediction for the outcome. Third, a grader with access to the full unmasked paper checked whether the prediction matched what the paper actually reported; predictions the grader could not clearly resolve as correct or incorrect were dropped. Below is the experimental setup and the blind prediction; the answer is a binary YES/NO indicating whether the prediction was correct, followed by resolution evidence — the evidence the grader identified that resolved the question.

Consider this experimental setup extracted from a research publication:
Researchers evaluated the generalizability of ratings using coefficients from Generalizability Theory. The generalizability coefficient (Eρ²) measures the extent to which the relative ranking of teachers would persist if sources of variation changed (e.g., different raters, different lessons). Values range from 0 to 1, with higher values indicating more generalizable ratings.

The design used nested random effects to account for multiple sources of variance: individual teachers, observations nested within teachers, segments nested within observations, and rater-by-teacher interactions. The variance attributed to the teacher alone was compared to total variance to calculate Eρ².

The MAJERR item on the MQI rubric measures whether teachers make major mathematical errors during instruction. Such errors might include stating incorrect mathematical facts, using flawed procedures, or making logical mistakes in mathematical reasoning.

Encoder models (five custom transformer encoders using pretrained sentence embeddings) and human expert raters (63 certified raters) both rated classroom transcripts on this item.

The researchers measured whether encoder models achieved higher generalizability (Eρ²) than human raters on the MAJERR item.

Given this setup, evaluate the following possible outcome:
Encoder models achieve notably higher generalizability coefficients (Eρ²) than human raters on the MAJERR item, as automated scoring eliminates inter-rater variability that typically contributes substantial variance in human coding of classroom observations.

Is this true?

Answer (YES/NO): NO